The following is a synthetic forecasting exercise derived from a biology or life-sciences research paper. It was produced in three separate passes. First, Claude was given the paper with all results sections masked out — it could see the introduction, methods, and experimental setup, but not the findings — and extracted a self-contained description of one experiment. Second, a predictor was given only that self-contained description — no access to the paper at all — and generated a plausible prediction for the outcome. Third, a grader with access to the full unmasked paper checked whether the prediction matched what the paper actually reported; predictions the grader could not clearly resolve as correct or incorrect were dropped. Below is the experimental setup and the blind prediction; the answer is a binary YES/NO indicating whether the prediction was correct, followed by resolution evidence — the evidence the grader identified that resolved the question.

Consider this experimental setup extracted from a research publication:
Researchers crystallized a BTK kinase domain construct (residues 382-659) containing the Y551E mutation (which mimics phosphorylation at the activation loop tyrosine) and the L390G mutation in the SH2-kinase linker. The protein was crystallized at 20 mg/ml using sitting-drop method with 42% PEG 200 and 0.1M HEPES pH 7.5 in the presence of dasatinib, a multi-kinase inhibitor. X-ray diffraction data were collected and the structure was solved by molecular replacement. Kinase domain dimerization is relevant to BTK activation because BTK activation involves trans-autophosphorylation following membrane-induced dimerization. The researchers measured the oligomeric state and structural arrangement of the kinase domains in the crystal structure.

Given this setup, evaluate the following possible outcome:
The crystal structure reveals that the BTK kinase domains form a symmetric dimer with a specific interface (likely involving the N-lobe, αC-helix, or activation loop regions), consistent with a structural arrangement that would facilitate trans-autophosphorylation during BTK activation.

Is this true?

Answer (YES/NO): YES